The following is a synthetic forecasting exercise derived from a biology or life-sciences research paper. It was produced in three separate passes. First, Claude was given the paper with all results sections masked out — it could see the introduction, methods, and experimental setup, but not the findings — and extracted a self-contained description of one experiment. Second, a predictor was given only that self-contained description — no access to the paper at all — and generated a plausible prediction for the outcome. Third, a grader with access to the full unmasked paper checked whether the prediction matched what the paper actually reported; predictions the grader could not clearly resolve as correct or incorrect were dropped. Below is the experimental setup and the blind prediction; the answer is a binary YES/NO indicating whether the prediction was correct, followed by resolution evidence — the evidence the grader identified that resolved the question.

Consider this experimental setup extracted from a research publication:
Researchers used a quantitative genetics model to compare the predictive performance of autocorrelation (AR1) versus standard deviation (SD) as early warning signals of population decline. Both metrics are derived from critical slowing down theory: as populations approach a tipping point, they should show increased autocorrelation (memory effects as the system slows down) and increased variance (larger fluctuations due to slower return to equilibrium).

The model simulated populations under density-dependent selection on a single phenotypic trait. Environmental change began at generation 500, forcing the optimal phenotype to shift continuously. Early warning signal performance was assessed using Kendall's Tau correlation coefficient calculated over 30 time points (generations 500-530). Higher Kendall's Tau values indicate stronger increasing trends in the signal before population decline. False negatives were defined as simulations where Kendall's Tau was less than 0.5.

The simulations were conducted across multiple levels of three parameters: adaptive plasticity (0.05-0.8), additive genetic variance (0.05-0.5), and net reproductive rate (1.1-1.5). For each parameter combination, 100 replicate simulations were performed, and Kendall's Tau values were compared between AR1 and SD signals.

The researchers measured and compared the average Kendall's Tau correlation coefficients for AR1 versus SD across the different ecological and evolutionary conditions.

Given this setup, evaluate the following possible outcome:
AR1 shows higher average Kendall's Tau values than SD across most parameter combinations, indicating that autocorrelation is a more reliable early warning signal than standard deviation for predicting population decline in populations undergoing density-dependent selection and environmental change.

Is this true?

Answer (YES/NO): NO